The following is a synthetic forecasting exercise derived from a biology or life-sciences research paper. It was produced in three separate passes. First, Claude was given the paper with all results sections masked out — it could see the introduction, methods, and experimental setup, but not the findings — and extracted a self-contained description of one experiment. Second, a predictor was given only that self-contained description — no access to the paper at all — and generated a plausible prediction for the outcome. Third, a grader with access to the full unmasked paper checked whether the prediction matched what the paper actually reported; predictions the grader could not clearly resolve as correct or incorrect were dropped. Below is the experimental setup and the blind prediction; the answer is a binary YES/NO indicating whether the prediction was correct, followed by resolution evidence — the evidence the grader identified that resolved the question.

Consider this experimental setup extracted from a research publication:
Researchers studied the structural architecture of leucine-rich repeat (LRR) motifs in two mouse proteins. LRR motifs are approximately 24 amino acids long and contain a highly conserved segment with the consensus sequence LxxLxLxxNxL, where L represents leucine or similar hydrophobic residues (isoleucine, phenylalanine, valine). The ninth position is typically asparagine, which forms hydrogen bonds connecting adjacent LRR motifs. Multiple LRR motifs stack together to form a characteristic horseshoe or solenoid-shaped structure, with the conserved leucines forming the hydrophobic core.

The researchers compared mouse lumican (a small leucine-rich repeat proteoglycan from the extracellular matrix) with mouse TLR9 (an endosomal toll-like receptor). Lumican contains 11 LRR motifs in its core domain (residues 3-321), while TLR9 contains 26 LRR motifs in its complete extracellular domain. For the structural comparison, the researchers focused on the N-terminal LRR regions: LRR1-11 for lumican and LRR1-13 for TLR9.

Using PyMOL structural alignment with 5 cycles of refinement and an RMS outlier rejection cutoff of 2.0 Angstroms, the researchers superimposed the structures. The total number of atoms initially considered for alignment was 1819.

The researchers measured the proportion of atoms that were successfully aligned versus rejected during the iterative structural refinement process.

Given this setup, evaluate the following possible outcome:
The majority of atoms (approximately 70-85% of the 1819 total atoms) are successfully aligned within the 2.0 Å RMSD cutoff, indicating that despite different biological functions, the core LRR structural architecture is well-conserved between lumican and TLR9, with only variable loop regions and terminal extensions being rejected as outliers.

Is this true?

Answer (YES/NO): YES